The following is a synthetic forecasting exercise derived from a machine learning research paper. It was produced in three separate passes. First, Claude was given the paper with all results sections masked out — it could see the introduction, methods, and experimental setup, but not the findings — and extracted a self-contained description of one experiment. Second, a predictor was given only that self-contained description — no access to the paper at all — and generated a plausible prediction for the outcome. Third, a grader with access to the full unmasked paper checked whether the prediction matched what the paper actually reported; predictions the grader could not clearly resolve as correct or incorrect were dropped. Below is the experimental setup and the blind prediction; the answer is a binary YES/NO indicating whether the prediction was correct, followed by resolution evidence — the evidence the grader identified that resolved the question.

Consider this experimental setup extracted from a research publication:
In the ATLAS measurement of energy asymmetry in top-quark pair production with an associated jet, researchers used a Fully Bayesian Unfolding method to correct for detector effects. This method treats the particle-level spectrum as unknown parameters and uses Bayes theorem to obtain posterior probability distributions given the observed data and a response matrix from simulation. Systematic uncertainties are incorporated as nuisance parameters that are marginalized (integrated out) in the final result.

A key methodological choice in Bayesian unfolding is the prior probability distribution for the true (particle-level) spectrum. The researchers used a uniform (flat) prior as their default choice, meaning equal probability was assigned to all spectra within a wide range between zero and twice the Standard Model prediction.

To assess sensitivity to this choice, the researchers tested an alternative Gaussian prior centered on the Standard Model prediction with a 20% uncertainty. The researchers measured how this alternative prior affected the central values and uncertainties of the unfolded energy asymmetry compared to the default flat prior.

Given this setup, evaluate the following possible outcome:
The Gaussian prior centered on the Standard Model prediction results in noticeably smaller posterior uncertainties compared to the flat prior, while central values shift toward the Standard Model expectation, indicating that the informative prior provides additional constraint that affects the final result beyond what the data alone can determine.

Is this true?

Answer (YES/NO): NO